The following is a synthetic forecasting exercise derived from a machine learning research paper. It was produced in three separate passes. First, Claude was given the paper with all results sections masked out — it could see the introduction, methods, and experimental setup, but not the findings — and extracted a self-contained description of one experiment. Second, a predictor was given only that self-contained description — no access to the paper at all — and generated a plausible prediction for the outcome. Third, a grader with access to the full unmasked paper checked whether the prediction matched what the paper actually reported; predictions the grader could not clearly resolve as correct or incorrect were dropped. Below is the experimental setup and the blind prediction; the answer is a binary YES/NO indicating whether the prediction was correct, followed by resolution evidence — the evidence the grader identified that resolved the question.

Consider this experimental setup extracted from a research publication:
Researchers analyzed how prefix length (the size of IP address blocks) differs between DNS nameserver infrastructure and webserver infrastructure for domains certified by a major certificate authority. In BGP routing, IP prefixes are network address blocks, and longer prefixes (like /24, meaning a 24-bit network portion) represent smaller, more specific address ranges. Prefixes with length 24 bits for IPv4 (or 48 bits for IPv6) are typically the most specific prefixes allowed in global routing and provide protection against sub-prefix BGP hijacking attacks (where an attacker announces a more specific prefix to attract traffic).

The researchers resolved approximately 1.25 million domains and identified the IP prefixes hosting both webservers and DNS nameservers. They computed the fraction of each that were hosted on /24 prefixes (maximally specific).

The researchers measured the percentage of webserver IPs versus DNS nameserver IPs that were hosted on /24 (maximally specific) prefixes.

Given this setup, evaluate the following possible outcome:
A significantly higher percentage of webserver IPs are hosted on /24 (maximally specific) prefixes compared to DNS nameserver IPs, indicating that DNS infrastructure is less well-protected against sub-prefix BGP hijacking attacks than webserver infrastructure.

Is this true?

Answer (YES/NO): NO